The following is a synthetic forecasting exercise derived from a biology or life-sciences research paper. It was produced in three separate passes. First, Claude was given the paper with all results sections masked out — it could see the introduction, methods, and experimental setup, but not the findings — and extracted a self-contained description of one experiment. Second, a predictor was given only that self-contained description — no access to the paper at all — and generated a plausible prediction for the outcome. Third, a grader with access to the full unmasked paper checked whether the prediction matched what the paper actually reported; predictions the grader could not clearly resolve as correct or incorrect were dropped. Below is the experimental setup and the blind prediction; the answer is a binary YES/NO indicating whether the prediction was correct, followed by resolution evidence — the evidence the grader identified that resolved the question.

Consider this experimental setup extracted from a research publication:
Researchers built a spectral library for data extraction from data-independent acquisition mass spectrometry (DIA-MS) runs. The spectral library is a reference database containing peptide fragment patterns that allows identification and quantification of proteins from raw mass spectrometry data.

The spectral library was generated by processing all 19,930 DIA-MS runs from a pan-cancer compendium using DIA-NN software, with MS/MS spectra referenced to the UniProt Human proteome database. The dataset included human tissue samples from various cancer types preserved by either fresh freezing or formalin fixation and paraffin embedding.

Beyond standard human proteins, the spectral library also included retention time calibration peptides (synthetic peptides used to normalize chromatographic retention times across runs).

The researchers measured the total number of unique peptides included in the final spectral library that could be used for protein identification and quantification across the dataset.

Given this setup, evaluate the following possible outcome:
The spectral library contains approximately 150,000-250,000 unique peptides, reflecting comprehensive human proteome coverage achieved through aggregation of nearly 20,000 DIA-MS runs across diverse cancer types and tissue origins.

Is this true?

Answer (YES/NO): YES